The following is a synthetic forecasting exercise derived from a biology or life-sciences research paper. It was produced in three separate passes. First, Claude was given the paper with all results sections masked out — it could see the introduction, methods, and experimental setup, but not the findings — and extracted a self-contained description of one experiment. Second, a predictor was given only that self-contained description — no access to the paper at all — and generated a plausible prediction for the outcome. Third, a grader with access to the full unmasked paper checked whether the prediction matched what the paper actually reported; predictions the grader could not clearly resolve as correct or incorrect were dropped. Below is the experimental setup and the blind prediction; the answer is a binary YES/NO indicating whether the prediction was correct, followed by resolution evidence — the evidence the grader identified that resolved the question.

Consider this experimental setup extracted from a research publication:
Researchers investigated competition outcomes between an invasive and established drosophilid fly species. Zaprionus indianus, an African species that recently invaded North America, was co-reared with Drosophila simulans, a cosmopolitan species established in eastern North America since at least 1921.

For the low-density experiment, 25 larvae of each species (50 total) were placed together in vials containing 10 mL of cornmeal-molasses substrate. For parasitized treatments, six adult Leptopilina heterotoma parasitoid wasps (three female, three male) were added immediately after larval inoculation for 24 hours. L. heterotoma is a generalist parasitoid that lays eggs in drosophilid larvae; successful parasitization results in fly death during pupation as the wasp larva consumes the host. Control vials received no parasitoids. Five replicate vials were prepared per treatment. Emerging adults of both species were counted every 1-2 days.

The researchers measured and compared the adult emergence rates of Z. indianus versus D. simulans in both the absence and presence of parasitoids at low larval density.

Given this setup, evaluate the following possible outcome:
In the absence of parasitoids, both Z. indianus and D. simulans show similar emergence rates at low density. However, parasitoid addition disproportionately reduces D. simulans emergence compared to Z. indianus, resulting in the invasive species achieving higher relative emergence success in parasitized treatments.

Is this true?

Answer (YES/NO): NO